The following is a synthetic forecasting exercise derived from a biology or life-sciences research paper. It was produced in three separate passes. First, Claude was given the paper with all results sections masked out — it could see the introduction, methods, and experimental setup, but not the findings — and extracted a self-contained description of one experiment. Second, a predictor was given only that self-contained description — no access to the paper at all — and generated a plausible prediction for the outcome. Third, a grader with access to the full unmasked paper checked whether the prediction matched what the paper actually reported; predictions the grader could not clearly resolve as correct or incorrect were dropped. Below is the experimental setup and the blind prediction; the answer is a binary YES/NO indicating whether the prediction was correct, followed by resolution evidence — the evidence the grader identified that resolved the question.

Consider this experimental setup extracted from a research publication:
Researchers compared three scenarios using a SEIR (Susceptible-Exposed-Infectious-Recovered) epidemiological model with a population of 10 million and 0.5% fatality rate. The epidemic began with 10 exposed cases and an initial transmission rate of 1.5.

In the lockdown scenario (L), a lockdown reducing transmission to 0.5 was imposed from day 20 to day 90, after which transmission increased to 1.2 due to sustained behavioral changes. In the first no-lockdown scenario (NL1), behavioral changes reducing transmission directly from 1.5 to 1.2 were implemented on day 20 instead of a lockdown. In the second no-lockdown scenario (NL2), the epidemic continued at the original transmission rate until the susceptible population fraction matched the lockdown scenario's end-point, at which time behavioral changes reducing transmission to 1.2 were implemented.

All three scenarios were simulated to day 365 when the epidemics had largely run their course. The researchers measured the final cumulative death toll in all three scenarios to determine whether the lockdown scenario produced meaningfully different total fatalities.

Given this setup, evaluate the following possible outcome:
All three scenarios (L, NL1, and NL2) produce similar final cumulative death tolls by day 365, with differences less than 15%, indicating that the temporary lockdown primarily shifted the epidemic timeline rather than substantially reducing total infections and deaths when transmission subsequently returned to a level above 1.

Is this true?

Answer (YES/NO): YES